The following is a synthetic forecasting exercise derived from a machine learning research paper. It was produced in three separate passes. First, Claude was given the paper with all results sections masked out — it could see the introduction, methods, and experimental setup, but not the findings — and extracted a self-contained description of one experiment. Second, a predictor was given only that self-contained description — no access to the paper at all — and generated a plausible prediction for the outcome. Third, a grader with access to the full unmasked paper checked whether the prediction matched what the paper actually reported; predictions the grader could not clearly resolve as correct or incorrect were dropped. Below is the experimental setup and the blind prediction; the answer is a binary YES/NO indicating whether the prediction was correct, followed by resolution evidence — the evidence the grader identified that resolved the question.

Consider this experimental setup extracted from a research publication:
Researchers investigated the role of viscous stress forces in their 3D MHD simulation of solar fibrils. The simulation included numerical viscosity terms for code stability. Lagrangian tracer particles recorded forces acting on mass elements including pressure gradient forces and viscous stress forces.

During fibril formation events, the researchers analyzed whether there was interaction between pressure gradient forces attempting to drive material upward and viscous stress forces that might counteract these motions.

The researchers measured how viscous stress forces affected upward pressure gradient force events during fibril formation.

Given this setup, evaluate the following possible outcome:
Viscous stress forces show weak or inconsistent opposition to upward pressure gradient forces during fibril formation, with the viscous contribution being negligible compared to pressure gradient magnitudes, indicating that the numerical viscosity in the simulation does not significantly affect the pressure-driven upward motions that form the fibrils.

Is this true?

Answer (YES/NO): NO